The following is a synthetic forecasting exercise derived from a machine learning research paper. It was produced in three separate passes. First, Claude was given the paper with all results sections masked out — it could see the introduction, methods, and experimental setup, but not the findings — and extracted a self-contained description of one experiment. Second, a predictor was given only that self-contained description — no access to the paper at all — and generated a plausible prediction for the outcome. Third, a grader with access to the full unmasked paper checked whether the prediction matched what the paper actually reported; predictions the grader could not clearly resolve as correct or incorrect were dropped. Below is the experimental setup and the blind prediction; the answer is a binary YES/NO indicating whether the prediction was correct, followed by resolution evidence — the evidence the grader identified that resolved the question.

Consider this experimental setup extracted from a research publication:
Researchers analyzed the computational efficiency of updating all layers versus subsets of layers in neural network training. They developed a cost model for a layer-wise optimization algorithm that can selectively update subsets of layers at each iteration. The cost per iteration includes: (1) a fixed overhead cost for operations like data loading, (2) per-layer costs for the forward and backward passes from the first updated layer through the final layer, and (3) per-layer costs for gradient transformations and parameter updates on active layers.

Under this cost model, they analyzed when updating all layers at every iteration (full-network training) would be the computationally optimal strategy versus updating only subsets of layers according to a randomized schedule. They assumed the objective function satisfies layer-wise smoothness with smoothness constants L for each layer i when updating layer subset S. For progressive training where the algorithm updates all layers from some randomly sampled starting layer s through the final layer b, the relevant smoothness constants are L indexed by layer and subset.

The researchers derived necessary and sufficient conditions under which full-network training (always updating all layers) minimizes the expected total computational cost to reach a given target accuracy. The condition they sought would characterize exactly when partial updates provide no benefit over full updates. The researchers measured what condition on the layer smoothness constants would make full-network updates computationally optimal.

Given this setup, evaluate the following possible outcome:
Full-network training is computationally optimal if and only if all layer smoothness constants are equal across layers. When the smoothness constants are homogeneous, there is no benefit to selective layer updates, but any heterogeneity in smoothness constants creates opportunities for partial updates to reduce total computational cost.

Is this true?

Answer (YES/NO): NO